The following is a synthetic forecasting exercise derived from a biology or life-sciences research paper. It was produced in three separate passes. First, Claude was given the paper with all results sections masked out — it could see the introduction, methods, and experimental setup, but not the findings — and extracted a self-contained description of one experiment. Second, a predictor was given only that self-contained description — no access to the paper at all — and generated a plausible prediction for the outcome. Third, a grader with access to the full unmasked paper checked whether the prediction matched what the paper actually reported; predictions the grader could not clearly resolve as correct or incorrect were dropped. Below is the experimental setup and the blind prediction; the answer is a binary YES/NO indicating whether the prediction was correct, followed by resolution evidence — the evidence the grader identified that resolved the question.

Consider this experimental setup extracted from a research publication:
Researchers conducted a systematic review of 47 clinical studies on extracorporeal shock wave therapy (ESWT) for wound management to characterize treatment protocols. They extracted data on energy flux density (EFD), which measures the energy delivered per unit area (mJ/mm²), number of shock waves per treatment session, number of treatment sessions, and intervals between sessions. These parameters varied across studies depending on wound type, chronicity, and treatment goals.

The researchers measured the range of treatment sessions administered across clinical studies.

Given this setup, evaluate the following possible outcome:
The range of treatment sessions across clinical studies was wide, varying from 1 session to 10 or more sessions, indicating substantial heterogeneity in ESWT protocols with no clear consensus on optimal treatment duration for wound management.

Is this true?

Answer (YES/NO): YES